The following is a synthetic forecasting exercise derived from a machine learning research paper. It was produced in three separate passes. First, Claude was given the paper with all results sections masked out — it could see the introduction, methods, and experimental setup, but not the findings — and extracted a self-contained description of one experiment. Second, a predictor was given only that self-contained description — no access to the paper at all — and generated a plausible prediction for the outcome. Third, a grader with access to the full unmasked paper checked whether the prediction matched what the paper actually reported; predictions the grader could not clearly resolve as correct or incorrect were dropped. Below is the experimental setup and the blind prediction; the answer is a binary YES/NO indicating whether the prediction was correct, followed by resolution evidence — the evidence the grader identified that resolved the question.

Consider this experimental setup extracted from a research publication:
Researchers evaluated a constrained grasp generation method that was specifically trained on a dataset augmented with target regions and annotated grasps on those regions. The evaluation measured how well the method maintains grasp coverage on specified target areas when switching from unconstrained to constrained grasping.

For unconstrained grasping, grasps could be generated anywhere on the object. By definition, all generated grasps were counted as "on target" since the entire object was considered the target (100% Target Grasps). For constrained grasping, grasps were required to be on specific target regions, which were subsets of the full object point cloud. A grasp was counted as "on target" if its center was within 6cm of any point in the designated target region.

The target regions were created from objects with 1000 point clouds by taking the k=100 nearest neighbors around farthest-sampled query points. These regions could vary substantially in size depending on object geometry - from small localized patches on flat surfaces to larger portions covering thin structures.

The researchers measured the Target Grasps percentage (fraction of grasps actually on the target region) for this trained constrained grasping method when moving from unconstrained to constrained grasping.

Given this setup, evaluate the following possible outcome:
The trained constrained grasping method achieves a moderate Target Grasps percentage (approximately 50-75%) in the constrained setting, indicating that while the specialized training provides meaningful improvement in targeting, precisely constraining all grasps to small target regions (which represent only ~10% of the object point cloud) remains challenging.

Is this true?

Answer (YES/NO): NO